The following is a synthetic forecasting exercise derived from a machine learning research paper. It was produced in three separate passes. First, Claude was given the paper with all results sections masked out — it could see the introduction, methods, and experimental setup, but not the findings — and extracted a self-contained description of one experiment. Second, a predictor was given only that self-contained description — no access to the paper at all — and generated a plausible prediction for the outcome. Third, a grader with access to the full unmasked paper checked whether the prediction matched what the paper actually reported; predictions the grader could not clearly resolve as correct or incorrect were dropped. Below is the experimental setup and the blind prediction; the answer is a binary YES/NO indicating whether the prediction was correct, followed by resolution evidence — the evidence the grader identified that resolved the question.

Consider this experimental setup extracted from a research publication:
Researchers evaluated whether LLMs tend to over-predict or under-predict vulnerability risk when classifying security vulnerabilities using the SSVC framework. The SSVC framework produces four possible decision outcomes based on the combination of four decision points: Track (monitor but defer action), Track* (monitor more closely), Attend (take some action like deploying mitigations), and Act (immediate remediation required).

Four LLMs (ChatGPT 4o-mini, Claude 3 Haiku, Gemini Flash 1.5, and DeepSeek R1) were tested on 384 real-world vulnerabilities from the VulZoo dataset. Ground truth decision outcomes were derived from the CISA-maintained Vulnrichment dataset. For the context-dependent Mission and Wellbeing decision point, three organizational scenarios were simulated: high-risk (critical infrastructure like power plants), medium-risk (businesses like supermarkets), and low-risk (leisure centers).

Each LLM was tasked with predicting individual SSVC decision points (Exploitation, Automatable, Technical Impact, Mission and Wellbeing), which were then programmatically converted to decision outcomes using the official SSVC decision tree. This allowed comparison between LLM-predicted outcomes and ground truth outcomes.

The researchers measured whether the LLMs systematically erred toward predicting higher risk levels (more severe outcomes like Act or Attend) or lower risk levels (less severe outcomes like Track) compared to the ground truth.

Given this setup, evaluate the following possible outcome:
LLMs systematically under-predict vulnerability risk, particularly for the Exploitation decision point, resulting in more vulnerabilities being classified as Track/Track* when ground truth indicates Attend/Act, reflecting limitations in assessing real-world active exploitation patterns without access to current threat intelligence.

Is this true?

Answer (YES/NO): NO